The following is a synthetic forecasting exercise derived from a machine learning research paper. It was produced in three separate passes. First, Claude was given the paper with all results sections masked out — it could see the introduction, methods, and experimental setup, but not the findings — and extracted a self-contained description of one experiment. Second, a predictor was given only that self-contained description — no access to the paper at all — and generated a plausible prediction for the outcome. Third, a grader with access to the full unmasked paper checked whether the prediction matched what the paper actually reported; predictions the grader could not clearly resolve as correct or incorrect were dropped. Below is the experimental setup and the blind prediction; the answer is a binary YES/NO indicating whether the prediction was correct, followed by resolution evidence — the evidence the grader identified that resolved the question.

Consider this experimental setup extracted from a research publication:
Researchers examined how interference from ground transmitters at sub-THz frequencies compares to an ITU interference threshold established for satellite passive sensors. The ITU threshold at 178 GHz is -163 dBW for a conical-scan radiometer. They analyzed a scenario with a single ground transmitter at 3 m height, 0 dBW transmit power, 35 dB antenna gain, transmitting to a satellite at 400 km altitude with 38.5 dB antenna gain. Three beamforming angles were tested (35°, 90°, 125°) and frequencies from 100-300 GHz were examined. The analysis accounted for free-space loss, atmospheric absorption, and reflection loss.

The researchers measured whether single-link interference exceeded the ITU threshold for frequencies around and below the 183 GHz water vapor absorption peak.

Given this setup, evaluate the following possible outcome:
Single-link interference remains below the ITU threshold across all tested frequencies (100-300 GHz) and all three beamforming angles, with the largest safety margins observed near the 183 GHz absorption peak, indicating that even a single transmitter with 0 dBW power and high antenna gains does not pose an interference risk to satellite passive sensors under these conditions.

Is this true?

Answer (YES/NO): NO